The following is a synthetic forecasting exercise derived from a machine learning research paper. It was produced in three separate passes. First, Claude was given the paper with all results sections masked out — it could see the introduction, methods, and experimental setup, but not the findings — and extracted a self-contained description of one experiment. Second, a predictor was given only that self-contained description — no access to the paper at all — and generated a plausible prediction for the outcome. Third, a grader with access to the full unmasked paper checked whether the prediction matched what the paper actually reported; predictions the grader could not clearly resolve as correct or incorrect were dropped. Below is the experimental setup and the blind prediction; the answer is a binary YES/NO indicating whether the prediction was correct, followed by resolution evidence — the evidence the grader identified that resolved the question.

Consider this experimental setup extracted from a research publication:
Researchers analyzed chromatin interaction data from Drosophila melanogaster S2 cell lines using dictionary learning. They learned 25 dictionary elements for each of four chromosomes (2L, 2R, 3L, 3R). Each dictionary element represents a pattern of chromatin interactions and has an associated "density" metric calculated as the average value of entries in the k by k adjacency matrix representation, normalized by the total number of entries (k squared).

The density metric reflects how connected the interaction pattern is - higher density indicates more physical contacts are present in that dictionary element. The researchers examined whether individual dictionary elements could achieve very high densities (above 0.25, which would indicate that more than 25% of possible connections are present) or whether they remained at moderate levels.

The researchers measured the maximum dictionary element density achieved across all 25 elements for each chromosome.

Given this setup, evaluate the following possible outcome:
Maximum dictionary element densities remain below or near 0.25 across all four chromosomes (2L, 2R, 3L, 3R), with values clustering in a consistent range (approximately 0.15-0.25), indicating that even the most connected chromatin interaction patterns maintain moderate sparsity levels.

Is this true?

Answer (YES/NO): NO